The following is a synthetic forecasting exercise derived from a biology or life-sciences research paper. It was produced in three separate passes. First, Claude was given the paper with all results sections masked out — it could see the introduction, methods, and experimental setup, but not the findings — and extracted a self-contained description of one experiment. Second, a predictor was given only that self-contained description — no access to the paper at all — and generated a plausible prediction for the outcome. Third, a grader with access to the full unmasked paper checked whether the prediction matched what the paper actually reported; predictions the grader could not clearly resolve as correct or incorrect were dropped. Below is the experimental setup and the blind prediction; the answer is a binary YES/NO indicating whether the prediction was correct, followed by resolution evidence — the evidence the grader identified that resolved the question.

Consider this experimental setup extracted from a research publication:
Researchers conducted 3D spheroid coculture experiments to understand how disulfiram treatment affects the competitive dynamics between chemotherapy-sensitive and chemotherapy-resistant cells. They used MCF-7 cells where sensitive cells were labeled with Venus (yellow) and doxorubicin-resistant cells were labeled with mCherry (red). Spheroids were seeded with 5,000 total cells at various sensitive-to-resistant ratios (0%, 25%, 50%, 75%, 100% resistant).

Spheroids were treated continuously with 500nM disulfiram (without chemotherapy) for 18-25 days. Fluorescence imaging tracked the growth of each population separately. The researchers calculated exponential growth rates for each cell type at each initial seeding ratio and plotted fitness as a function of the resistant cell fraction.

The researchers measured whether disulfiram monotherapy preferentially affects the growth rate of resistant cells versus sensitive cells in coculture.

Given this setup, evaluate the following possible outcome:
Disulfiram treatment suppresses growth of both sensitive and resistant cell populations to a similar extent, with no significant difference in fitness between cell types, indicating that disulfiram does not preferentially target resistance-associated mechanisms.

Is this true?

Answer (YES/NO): NO